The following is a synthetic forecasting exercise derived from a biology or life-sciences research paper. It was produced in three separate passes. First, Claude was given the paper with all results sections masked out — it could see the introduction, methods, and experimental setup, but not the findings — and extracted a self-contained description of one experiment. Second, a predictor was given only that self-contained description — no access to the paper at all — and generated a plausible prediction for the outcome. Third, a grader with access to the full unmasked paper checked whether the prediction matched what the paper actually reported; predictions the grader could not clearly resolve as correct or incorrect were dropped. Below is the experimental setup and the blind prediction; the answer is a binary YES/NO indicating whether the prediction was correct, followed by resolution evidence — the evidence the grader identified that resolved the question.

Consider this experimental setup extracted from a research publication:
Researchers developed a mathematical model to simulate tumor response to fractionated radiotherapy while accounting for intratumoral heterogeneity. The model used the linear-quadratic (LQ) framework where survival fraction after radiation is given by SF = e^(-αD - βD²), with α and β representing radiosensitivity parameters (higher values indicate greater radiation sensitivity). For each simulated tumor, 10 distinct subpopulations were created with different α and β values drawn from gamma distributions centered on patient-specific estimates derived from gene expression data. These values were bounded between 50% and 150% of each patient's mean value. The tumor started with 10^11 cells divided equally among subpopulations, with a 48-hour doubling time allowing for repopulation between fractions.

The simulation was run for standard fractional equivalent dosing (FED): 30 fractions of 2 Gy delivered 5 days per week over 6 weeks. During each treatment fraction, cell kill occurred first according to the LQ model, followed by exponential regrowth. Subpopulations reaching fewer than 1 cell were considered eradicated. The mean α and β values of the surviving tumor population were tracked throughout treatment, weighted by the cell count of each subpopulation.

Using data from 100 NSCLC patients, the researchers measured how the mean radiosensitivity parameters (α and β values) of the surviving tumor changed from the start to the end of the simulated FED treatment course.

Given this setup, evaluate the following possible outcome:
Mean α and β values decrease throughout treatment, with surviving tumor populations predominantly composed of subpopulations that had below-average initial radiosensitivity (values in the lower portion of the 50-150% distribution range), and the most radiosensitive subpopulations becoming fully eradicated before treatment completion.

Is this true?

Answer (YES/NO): NO